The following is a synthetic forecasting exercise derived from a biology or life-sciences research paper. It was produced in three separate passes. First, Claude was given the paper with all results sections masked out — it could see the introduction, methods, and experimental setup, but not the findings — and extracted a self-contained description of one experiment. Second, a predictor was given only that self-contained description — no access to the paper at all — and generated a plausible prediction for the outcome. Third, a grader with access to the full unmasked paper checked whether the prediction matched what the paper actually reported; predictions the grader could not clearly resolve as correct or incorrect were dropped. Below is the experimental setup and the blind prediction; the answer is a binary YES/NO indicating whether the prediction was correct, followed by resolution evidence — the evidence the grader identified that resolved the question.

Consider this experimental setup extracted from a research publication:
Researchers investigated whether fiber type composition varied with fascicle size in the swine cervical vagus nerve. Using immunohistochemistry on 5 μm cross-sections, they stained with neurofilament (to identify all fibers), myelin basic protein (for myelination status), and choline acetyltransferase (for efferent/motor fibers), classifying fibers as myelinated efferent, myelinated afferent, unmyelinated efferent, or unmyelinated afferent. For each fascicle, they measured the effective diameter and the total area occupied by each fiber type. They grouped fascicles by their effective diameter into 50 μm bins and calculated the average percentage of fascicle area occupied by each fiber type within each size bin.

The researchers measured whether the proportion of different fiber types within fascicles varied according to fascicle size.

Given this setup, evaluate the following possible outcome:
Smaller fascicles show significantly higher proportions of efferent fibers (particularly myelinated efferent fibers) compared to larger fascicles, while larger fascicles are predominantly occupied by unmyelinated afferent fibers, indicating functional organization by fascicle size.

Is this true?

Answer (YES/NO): NO